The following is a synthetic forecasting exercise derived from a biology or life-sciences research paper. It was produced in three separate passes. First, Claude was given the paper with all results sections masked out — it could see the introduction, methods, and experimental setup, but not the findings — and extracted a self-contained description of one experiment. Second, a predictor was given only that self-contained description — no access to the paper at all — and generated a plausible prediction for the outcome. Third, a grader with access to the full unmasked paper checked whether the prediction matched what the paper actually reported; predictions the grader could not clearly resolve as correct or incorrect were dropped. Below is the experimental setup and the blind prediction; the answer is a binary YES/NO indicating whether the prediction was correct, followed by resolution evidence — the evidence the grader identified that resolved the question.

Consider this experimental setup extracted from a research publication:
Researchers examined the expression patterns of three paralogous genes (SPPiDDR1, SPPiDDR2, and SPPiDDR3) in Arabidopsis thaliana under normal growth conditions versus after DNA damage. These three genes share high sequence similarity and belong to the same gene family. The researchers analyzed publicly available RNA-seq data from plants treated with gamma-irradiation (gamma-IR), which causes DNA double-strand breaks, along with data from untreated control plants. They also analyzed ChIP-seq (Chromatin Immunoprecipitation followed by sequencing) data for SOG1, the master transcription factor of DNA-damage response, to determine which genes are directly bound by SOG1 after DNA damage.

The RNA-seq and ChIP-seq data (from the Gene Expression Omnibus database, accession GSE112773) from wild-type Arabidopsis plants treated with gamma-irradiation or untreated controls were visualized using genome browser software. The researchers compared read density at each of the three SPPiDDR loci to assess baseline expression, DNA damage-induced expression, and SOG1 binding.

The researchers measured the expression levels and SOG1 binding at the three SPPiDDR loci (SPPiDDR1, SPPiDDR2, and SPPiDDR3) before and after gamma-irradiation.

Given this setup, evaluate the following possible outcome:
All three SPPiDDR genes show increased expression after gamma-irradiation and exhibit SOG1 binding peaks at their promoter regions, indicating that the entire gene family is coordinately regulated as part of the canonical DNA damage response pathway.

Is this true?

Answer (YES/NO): NO